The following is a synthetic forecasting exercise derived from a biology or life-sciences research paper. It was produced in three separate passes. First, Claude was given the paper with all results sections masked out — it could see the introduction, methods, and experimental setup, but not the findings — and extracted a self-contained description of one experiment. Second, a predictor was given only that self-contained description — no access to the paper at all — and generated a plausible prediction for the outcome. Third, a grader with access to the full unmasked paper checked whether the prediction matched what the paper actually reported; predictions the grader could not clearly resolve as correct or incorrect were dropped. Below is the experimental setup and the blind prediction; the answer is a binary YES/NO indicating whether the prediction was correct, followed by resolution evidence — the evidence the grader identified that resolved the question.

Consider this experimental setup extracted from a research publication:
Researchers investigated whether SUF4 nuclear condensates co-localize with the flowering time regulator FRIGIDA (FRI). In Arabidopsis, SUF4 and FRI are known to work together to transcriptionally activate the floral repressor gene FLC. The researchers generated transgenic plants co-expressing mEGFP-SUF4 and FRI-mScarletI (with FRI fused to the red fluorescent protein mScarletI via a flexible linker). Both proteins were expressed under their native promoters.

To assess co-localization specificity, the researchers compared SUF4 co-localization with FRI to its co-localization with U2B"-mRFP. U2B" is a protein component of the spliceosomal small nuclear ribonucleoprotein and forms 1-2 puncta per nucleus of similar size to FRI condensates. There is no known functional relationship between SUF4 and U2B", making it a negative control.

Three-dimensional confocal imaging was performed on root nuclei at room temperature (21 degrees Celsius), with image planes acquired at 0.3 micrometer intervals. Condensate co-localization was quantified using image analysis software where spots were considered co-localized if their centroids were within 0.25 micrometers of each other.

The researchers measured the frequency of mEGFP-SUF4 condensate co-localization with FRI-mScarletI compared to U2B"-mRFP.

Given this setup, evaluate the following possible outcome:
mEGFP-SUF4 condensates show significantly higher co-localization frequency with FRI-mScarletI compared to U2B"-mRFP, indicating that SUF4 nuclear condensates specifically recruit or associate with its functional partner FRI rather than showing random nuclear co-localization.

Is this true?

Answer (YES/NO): YES